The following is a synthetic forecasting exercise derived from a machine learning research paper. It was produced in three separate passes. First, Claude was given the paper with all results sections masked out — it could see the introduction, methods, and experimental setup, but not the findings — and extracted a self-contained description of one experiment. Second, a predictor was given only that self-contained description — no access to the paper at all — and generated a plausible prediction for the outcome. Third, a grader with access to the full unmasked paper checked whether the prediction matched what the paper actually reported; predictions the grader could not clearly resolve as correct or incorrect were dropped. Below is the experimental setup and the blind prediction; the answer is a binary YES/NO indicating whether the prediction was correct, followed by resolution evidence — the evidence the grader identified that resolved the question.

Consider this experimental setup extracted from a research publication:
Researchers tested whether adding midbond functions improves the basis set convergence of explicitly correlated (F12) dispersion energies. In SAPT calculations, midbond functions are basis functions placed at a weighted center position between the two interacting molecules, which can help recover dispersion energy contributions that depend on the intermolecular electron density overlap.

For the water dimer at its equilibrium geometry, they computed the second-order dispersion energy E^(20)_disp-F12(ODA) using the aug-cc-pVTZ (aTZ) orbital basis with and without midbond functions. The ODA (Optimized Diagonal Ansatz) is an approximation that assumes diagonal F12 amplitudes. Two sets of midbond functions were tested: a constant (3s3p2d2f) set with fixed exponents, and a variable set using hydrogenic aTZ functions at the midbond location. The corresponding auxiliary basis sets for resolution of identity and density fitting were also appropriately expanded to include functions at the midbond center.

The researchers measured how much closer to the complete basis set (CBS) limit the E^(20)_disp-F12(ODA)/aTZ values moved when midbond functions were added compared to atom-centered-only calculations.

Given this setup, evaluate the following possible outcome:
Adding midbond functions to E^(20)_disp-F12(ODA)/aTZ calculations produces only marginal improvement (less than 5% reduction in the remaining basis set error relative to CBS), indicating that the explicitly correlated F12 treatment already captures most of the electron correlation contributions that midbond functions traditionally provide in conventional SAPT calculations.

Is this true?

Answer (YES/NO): NO